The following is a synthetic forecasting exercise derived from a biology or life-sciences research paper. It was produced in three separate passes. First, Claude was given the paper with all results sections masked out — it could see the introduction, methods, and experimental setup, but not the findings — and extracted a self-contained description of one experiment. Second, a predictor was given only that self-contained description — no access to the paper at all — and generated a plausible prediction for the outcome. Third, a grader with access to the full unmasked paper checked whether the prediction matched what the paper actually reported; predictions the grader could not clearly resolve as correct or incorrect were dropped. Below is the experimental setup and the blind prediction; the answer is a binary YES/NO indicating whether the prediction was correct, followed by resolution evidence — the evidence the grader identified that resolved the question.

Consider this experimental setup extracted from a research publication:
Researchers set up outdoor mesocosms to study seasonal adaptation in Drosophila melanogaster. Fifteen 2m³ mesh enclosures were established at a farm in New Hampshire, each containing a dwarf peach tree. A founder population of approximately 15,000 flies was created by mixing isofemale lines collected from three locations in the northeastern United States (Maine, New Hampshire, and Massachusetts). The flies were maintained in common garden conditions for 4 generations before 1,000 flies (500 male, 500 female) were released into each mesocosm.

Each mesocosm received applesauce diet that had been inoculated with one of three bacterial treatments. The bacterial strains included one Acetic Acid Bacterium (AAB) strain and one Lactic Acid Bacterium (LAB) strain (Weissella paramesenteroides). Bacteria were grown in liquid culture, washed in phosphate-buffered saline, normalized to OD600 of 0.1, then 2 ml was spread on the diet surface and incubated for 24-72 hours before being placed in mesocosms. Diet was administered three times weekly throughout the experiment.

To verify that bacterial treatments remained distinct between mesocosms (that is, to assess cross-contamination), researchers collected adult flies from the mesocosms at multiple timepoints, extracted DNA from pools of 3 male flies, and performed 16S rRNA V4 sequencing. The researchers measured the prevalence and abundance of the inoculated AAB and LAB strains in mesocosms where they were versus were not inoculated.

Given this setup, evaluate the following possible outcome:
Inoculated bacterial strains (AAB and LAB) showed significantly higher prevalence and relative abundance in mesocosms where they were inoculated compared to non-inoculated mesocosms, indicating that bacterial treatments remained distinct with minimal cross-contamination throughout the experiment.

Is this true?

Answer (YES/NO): YES